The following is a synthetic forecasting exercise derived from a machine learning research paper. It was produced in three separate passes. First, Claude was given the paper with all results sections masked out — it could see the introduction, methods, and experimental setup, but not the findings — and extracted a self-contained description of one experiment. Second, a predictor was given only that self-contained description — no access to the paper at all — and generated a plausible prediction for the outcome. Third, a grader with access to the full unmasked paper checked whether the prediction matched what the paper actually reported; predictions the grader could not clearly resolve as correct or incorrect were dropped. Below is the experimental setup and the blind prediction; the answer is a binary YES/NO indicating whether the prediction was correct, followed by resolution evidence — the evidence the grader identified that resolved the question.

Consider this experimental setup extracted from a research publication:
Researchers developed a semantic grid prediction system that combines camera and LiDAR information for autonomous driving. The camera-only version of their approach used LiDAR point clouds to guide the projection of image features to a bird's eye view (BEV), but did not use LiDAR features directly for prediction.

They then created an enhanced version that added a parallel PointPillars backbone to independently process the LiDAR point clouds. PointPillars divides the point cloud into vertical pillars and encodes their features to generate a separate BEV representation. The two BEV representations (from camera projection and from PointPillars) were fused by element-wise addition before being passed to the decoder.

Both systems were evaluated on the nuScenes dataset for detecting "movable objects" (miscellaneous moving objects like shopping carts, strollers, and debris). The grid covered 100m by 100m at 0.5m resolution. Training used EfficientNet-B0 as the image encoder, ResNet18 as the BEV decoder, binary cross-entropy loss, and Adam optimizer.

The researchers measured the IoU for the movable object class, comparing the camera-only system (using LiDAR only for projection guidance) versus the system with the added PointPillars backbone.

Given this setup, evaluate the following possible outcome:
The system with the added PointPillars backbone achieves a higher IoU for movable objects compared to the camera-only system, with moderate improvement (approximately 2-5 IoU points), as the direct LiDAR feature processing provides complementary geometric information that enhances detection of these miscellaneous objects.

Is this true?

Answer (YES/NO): NO